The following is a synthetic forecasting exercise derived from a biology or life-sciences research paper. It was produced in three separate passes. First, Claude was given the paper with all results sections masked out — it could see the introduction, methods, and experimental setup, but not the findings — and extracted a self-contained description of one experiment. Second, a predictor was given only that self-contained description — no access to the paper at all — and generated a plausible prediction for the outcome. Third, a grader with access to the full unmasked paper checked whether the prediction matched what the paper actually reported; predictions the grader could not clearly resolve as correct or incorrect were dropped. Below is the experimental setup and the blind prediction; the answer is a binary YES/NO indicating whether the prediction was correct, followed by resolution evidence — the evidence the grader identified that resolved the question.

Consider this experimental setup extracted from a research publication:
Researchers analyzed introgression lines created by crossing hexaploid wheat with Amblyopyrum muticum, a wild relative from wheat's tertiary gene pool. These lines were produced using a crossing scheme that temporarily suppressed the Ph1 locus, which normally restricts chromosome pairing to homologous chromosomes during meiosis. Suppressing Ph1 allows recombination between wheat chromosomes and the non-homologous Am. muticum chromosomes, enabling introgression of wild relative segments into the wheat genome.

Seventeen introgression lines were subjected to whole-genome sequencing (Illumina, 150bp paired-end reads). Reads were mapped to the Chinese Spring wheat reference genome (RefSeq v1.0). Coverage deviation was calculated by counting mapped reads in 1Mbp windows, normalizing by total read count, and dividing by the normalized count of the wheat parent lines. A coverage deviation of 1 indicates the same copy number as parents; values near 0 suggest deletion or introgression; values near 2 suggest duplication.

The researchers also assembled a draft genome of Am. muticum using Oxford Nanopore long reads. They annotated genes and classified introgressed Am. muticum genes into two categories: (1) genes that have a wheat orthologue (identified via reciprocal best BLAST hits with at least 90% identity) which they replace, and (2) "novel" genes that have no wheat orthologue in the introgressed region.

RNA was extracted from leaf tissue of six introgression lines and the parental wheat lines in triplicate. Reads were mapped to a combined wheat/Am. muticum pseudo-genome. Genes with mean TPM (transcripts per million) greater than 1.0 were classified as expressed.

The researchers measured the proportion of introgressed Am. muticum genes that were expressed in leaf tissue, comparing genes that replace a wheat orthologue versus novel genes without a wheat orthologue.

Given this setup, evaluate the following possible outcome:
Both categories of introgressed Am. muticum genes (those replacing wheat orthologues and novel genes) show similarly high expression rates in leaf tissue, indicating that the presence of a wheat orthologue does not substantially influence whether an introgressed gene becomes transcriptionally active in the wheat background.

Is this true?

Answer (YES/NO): NO